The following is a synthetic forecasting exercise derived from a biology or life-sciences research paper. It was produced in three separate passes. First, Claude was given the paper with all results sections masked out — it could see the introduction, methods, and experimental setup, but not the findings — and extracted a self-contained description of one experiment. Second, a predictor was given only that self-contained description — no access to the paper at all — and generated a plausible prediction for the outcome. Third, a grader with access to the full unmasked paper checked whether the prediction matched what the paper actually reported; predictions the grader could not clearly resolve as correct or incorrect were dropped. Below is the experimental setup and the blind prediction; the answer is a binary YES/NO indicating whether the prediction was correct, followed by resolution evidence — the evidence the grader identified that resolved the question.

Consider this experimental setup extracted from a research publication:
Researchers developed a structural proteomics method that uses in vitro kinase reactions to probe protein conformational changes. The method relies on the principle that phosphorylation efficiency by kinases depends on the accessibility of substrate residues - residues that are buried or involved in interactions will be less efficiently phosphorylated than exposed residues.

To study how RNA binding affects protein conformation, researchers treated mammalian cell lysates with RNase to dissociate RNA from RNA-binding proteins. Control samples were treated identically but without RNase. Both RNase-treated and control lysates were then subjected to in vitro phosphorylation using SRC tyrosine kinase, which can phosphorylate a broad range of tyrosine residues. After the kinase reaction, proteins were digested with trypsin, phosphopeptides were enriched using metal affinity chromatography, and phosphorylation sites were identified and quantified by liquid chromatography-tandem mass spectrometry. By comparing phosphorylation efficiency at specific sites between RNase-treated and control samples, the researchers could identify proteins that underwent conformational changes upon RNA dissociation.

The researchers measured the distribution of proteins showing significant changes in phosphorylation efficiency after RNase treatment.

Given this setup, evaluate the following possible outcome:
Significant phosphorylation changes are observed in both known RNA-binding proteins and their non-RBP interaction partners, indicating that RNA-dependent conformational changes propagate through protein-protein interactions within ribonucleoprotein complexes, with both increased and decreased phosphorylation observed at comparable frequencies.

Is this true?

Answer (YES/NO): NO